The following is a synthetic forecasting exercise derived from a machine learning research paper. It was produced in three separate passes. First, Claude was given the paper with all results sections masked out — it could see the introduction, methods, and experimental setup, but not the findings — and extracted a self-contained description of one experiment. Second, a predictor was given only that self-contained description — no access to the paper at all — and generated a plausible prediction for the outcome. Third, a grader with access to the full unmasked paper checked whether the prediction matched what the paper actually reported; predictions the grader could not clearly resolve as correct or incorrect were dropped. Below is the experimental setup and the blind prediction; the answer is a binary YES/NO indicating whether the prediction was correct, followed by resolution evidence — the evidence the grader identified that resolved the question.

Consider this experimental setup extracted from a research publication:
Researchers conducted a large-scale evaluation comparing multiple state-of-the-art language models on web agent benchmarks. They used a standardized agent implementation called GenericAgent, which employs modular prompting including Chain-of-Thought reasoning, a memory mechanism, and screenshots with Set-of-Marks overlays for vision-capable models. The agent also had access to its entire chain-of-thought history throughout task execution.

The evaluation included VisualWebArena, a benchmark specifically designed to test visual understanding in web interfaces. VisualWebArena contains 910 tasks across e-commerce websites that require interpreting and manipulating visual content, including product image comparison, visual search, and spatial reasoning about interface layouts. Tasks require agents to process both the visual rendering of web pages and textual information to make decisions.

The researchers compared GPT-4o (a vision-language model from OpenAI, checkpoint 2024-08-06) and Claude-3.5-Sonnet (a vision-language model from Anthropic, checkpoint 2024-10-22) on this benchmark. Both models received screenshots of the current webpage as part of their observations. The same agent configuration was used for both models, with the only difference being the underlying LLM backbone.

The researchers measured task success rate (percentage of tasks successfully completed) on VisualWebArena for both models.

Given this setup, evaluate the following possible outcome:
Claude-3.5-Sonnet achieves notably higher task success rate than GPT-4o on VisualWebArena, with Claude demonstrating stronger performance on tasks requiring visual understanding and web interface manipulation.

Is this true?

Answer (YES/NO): NO